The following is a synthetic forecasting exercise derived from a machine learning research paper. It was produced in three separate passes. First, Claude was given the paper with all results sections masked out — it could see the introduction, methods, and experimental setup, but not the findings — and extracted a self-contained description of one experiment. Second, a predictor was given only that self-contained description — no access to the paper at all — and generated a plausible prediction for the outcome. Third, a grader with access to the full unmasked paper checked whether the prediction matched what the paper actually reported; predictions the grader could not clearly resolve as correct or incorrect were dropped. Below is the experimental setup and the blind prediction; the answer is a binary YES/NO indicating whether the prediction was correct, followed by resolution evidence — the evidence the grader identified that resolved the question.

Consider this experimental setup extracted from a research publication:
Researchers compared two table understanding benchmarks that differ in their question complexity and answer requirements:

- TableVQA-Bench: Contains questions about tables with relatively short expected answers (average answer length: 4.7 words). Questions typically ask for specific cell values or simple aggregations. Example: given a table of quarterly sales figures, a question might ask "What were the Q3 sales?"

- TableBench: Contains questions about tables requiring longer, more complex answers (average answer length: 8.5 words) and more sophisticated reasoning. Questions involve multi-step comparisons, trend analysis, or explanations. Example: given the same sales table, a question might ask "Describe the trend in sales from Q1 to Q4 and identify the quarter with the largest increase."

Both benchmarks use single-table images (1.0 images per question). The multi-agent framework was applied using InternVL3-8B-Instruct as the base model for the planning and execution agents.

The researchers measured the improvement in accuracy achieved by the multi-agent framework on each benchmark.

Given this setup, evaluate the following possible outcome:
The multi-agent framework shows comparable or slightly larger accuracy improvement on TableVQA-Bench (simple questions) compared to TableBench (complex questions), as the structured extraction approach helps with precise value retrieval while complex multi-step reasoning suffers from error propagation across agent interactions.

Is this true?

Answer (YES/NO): NO